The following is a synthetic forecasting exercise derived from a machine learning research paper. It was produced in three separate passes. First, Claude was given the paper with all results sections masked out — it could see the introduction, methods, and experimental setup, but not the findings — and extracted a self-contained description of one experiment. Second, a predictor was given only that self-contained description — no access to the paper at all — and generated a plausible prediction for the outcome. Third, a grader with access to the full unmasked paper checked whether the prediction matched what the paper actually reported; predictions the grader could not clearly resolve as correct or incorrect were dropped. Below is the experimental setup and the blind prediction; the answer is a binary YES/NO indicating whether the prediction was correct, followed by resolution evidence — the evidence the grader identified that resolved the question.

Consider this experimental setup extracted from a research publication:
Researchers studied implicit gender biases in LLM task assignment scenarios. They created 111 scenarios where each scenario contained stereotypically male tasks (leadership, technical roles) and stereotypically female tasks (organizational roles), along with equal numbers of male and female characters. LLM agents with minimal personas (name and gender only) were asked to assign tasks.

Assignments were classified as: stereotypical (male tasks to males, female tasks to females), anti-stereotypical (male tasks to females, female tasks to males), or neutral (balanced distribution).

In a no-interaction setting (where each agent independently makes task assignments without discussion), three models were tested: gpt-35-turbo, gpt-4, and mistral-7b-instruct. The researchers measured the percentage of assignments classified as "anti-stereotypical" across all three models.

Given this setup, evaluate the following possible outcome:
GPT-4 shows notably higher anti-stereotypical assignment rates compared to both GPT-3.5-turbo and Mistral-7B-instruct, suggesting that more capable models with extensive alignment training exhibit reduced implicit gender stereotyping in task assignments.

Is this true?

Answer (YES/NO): NO